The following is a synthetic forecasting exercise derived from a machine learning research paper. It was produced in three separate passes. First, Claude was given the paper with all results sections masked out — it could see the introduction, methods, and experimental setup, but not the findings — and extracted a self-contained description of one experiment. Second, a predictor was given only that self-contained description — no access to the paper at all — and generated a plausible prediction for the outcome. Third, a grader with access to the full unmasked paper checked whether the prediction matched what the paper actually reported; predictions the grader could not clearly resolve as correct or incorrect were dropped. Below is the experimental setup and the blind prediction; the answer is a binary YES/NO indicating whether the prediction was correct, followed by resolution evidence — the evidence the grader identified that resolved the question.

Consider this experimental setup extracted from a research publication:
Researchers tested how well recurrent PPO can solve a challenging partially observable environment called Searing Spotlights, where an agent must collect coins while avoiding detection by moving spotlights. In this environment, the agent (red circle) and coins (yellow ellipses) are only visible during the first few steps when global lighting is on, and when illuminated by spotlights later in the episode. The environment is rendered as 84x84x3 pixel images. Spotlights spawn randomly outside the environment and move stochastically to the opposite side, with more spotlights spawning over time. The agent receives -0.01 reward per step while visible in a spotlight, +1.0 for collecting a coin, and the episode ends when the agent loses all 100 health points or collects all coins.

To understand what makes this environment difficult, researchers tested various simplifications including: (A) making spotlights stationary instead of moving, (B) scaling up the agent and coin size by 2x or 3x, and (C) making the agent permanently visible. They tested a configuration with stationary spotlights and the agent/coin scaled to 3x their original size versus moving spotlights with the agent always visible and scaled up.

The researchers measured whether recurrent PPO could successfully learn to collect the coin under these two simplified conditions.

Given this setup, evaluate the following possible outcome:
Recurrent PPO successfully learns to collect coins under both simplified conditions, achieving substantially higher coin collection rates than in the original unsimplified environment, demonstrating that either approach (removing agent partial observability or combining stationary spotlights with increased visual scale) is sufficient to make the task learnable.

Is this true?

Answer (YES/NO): NO